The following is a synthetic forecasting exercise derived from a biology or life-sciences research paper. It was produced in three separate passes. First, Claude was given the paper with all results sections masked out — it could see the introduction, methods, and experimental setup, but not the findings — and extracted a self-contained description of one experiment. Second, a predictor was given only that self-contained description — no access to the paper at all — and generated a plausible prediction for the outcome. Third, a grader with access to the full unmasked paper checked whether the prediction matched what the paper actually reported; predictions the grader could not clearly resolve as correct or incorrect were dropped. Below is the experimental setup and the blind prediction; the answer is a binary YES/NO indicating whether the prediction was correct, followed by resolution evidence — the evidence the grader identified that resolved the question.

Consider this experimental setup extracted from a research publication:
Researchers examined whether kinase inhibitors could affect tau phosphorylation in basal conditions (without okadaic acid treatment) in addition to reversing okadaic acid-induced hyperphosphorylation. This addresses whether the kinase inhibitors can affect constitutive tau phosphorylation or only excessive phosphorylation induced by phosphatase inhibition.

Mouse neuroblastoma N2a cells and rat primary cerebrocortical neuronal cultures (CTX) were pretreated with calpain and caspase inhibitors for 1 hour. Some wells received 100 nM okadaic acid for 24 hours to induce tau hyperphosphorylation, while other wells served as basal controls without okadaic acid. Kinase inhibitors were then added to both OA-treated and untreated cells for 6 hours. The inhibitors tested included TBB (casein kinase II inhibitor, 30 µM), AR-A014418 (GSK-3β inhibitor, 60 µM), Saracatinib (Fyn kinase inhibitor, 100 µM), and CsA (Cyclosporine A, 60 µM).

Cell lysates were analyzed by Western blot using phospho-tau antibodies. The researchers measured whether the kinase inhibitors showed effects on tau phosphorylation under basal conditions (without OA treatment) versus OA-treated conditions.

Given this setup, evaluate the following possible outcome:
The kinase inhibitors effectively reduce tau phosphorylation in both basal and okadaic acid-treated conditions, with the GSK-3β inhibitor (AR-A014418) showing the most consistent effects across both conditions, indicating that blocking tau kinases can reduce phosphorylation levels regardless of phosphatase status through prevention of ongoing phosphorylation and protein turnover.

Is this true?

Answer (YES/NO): NO